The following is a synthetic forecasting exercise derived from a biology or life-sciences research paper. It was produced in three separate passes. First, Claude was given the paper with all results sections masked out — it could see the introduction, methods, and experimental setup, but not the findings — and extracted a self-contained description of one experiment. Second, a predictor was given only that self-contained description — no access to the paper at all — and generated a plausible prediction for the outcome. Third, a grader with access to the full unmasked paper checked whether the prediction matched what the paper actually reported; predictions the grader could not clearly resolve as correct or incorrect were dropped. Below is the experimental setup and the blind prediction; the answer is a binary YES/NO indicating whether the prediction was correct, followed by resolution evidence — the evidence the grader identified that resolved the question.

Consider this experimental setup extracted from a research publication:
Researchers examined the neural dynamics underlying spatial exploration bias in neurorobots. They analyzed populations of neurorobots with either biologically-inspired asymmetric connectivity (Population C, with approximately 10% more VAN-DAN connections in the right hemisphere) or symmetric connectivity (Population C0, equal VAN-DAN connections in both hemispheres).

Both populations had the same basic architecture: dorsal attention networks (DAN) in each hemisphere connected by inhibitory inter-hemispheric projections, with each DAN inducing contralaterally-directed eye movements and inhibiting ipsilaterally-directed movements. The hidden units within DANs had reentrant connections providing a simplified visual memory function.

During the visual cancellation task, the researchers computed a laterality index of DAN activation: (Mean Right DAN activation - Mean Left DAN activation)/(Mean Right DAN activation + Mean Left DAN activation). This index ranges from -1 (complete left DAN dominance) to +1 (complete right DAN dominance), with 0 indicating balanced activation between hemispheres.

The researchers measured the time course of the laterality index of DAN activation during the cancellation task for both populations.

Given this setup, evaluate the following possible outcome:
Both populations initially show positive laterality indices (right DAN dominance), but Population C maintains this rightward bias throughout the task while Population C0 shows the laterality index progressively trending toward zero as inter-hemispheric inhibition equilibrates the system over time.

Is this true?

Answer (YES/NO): NO